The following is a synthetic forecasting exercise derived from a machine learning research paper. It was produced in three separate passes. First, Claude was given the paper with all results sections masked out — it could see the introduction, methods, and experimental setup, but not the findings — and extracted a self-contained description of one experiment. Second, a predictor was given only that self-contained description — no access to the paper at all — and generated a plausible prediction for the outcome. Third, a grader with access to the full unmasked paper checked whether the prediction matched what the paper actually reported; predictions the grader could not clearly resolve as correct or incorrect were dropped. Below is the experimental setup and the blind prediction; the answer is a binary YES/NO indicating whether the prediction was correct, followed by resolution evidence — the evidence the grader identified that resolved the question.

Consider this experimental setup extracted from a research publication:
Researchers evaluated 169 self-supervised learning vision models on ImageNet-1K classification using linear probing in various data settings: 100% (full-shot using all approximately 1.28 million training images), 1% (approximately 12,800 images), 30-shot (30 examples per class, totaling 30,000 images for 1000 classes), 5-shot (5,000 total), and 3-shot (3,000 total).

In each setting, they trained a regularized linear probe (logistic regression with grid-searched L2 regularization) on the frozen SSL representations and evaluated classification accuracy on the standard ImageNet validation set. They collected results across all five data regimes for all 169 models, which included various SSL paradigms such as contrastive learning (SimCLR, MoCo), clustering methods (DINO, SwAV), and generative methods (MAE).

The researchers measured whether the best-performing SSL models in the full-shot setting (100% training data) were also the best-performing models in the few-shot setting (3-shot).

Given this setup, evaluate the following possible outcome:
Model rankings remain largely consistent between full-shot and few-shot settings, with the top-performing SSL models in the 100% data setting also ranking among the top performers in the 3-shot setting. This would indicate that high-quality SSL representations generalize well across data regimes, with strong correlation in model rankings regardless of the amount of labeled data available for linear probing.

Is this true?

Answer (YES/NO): NO